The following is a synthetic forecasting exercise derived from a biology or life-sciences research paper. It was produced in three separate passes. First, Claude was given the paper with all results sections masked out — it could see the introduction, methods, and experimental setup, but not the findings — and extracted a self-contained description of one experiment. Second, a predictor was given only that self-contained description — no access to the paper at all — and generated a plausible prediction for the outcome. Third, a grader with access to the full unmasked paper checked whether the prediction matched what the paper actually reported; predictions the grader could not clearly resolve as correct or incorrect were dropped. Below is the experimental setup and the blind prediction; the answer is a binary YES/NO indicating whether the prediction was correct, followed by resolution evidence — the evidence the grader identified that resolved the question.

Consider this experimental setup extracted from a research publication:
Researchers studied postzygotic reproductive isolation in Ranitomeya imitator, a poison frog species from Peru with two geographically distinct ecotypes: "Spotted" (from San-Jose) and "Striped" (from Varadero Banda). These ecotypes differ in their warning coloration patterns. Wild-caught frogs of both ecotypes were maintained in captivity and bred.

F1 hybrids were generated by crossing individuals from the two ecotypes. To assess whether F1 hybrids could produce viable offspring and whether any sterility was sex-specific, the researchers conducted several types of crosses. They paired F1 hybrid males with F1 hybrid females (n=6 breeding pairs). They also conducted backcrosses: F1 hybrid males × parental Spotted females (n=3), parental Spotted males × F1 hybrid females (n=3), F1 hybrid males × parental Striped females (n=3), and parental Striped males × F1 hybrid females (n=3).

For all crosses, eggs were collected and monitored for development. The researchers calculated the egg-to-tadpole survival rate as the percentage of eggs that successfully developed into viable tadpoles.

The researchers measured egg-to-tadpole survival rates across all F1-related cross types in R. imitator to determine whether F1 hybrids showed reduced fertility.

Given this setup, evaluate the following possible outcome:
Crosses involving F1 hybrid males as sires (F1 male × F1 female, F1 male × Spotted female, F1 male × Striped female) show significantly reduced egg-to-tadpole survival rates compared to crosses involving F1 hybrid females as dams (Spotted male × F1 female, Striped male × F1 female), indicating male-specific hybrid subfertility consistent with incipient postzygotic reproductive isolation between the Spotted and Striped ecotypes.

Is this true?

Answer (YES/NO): NO